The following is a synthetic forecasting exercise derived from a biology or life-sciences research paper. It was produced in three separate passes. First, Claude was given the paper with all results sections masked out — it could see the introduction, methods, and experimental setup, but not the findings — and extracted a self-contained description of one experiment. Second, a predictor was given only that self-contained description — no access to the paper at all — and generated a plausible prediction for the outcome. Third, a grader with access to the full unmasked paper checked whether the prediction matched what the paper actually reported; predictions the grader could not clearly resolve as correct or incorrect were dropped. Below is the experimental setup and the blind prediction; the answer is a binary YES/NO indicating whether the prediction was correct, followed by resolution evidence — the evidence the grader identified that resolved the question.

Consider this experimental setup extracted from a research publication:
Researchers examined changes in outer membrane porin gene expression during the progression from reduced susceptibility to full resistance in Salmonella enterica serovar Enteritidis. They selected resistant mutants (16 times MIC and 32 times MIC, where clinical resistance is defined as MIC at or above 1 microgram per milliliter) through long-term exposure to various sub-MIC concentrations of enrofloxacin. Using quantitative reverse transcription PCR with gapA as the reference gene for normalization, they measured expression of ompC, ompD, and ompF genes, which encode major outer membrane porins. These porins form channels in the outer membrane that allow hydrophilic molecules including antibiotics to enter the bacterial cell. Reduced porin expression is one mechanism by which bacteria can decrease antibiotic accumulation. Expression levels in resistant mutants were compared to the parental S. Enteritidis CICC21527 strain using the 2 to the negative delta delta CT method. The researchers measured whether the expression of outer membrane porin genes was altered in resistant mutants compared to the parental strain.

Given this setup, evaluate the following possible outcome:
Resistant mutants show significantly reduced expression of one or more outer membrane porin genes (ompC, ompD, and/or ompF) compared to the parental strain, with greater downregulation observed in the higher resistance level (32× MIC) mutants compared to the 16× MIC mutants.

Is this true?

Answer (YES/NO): NO